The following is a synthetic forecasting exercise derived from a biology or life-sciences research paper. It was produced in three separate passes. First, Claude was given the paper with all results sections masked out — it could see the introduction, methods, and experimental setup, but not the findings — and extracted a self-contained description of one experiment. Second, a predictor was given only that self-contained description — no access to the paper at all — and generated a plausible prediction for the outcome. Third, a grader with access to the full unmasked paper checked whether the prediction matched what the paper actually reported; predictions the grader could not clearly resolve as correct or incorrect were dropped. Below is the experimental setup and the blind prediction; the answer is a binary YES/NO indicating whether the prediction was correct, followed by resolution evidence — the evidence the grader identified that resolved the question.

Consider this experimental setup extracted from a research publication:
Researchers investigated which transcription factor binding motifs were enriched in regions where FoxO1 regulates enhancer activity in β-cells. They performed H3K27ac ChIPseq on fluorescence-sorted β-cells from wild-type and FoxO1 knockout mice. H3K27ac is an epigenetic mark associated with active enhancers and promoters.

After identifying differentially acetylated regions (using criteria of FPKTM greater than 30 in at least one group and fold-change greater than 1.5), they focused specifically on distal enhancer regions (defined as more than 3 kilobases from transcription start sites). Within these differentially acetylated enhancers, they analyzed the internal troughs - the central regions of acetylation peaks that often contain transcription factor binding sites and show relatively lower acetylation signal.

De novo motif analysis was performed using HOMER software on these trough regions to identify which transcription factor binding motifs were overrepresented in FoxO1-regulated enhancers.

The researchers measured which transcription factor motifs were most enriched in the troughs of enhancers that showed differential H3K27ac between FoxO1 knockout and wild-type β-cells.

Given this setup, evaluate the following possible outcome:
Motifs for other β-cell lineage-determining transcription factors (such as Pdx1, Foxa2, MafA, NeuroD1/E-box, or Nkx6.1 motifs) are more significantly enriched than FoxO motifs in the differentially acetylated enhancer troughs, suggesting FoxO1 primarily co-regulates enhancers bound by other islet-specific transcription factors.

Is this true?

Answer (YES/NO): NO